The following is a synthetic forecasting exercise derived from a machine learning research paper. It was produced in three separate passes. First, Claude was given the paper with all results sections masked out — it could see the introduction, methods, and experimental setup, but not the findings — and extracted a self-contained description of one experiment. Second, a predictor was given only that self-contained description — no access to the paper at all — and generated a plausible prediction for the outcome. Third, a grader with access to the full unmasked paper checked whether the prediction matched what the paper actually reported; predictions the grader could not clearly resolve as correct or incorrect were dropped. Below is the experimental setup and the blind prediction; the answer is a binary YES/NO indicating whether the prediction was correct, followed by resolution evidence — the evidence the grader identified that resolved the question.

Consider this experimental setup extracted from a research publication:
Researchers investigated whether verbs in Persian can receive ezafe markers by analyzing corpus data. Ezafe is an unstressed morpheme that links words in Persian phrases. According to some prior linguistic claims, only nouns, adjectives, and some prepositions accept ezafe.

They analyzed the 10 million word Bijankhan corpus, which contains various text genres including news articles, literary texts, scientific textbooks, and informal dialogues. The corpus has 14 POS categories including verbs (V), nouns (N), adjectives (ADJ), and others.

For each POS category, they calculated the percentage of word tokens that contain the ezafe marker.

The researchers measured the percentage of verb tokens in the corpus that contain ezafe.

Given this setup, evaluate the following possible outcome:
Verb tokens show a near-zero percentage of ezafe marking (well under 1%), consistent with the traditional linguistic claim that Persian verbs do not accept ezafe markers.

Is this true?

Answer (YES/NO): YES